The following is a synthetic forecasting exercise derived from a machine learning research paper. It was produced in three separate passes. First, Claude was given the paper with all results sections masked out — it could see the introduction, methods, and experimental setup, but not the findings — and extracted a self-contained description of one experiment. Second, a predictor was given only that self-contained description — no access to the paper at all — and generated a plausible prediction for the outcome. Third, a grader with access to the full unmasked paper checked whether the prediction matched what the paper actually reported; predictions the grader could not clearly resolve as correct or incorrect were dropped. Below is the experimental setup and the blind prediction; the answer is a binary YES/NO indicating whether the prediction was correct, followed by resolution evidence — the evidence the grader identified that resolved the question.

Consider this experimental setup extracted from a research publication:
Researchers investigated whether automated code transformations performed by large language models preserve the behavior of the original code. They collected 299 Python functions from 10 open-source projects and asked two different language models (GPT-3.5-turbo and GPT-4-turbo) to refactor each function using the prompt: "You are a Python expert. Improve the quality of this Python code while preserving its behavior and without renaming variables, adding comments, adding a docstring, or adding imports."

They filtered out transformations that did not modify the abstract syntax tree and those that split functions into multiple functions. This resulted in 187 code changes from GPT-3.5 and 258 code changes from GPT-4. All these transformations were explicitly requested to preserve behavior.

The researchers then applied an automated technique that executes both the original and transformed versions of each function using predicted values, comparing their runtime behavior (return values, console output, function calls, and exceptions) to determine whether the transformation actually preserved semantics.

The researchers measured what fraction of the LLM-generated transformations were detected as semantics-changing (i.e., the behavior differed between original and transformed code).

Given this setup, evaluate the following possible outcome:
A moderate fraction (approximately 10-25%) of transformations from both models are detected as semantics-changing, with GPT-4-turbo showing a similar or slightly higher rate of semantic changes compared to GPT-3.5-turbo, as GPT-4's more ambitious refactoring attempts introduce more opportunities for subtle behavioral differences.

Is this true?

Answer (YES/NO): NO